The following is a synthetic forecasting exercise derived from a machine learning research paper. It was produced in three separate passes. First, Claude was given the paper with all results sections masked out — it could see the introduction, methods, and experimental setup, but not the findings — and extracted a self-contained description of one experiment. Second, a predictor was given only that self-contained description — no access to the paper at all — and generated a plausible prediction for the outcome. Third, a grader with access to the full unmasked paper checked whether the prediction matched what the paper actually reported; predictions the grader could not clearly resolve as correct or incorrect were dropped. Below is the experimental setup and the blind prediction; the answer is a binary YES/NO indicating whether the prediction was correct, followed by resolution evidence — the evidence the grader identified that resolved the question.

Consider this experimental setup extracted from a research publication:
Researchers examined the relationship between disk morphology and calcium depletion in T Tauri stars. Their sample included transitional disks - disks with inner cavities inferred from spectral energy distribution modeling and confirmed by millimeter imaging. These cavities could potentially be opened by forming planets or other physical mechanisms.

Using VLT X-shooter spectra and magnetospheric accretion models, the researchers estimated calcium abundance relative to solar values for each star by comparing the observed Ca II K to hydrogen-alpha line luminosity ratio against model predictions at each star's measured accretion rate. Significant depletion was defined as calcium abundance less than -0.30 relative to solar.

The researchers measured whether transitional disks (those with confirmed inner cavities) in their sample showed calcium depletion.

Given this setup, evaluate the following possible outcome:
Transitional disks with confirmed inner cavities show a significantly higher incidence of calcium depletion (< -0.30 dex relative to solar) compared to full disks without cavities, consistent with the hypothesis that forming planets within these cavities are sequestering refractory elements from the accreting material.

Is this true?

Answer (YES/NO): NO